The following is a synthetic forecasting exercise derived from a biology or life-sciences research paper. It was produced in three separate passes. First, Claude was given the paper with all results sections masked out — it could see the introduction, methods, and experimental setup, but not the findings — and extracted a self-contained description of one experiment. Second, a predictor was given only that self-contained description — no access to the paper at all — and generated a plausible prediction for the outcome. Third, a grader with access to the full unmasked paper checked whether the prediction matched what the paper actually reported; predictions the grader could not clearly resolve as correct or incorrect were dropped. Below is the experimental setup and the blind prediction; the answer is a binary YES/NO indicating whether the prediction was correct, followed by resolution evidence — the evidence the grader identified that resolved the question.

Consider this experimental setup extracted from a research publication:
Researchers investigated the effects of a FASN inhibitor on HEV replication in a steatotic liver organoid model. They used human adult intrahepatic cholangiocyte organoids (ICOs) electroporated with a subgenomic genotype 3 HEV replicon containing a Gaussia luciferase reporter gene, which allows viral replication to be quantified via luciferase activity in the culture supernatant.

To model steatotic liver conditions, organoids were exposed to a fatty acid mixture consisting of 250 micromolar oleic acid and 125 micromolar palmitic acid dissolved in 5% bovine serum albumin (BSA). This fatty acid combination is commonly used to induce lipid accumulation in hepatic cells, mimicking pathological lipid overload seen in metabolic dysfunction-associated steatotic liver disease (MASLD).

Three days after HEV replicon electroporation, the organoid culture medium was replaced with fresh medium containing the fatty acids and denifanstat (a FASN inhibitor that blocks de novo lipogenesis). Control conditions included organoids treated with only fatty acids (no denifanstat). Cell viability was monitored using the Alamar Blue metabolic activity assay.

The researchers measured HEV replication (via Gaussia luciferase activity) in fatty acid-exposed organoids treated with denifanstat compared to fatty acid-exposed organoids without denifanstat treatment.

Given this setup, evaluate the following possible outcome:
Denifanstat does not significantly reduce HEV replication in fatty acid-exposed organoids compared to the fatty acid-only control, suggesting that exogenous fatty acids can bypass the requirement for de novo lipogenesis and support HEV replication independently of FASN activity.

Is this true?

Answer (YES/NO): YES